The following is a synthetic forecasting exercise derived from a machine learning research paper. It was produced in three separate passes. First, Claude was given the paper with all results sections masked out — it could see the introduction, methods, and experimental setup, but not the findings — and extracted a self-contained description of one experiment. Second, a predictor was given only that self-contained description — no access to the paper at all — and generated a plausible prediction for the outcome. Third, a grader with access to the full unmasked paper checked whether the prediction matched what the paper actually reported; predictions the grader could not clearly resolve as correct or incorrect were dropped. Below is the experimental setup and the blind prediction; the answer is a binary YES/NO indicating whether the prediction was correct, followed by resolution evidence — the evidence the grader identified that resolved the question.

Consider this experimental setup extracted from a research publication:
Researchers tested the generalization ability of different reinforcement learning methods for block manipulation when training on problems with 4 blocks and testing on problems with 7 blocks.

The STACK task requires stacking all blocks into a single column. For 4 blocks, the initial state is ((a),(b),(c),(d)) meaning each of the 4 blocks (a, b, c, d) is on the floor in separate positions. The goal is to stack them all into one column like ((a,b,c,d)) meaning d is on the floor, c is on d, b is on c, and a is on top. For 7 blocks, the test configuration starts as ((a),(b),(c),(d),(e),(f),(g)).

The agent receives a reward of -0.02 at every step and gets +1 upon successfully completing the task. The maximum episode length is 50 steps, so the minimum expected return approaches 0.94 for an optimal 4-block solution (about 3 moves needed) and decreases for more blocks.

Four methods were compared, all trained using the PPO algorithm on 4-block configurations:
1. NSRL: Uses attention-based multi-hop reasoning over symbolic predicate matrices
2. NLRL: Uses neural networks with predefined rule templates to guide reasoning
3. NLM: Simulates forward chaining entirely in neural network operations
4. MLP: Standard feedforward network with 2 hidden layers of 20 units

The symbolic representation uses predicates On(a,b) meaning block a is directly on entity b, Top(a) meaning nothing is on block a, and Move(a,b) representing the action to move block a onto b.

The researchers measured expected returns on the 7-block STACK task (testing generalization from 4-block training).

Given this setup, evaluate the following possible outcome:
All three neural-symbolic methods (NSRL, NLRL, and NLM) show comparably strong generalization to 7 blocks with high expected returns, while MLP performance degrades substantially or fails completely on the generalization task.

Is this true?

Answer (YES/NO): NO